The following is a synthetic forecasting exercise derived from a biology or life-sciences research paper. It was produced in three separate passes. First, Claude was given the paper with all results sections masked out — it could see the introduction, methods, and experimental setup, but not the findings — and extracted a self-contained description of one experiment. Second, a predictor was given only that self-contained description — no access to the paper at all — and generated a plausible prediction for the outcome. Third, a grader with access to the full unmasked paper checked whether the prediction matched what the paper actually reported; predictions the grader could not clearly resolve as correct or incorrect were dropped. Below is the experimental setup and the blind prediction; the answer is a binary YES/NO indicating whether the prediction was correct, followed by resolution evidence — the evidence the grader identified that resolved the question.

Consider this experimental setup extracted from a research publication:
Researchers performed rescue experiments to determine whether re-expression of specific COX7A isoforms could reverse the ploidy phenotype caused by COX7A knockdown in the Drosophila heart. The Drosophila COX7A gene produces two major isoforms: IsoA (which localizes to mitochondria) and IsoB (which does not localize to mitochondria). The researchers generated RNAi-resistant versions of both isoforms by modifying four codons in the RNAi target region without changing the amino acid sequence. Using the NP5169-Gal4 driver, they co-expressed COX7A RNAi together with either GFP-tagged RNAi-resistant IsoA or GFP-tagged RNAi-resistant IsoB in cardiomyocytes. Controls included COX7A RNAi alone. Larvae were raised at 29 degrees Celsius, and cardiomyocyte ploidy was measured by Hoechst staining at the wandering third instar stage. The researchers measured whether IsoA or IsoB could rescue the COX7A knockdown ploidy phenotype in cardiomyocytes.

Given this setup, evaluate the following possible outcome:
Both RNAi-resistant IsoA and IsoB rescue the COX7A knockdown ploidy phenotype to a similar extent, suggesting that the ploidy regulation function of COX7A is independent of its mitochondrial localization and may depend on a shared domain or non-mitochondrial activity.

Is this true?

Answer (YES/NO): NO